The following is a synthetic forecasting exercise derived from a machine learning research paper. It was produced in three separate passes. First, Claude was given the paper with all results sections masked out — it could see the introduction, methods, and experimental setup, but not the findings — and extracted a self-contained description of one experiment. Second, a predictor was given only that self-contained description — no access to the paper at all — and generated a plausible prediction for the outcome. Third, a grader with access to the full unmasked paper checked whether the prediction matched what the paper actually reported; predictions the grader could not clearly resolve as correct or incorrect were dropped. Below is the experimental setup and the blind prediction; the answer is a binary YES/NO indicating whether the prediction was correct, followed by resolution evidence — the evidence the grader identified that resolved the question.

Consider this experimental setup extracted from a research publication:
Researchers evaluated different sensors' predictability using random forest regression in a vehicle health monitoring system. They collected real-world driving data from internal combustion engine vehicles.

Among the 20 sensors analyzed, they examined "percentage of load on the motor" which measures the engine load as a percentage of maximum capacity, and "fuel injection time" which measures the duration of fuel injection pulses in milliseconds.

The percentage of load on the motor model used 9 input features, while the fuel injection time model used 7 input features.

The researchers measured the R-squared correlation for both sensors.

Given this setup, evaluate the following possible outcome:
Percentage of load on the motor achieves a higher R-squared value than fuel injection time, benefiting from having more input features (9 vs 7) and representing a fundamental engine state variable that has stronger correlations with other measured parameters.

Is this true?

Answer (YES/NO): YES